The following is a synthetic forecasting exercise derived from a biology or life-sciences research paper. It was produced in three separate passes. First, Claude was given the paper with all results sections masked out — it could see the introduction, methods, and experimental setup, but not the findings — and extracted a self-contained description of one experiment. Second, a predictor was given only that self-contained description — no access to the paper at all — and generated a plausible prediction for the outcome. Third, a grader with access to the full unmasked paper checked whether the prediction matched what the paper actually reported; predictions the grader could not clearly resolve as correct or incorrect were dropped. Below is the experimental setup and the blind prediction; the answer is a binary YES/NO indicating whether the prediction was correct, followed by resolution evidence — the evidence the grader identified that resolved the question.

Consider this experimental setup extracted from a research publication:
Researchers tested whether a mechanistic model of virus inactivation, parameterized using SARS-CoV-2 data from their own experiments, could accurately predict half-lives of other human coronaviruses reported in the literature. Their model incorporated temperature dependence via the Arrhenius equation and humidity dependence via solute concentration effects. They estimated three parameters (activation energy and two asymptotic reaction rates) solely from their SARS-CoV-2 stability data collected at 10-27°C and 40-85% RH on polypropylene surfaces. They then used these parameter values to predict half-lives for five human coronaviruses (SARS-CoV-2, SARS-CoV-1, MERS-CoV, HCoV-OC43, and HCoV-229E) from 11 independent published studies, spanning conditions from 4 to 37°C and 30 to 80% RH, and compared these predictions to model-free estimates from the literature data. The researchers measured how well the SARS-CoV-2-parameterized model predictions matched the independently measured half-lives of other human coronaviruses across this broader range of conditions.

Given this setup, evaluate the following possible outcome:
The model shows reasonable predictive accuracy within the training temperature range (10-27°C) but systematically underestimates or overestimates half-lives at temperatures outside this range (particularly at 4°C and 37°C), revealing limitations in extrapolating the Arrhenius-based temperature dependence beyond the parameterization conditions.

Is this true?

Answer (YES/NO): NO